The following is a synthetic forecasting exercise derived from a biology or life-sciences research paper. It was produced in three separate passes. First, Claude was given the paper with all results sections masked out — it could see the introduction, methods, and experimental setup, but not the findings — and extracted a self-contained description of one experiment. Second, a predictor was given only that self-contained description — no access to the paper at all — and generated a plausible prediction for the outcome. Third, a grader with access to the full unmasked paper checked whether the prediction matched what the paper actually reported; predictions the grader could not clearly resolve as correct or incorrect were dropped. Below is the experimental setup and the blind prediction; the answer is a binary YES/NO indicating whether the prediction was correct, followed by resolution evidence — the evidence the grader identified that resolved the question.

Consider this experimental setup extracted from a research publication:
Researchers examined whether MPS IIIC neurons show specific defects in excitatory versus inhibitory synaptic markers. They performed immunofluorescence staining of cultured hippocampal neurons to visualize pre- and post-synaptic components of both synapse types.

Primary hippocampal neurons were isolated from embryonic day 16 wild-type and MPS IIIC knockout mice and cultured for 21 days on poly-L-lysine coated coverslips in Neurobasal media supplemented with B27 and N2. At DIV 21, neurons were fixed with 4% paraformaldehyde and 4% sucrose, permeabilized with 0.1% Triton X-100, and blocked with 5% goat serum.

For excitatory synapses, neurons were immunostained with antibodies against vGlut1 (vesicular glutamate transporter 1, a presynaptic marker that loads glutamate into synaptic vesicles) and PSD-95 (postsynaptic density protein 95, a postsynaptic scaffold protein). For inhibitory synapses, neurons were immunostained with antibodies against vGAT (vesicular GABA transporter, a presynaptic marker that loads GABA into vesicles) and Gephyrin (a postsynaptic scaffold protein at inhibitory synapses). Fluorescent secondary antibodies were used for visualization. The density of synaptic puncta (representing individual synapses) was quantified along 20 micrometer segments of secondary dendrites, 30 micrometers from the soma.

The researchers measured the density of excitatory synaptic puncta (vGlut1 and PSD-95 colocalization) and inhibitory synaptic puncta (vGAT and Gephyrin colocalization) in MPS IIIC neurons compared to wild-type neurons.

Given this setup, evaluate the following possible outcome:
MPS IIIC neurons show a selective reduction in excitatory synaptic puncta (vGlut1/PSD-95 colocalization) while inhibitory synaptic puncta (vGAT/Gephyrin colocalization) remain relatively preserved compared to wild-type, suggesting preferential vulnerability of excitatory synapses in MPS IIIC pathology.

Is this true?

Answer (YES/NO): YES